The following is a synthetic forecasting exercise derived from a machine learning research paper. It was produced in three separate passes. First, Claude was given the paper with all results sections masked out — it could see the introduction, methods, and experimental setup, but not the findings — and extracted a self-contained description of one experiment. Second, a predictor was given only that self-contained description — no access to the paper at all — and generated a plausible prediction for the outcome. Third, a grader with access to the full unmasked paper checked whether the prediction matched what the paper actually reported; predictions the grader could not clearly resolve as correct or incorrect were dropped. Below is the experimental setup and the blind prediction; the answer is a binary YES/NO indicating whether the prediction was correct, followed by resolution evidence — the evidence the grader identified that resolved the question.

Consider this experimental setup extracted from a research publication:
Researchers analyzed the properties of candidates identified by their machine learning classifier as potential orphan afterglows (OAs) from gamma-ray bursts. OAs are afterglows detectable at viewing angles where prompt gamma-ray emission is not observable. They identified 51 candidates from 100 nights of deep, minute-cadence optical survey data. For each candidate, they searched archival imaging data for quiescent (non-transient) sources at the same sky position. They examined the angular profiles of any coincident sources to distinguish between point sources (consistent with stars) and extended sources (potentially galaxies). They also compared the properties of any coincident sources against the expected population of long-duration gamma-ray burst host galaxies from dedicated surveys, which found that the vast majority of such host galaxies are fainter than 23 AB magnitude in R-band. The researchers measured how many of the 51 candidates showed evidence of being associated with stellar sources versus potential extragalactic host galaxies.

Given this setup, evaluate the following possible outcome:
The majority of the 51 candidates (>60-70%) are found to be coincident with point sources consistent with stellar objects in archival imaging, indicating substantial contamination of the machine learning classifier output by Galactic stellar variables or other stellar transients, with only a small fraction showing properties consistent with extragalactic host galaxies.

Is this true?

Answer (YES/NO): YES